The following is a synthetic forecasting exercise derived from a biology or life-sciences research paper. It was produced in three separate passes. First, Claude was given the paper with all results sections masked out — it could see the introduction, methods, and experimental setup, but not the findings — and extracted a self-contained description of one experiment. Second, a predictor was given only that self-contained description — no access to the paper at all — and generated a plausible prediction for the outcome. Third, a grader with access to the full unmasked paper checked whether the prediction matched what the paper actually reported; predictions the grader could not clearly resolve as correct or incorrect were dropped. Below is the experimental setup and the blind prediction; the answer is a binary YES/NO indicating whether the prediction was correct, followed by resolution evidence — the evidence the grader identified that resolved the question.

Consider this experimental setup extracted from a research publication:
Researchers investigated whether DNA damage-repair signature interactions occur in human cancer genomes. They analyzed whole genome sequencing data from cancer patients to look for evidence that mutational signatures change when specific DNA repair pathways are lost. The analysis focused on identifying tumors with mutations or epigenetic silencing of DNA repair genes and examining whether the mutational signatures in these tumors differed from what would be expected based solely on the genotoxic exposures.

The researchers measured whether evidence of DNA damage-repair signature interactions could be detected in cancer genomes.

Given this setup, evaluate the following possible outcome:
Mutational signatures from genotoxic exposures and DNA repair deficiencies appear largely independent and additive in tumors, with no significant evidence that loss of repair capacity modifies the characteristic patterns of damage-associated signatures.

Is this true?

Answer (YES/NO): NO